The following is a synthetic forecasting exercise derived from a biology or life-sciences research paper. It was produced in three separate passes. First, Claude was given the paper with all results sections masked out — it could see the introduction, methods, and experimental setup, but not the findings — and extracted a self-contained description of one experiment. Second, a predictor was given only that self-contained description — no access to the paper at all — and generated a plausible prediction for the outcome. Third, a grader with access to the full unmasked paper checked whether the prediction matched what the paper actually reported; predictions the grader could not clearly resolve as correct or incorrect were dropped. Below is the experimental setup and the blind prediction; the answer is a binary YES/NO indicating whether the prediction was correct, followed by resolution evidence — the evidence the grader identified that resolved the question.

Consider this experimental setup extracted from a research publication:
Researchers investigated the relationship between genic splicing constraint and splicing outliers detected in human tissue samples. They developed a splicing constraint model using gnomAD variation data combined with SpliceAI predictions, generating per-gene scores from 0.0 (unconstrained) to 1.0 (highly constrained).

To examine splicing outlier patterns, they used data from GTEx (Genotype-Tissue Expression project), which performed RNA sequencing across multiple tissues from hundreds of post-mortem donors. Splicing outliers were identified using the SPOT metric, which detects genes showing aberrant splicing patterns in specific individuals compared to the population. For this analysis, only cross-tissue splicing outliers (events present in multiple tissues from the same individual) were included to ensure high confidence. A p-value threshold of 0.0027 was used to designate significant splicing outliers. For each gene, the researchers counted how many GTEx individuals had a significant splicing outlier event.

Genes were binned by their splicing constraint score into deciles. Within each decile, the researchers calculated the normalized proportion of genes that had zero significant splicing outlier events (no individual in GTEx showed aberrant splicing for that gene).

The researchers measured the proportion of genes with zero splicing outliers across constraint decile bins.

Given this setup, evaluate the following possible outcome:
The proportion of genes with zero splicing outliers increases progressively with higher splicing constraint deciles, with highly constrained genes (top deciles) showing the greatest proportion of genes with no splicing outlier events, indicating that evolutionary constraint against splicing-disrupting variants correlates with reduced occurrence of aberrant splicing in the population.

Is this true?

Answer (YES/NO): YES